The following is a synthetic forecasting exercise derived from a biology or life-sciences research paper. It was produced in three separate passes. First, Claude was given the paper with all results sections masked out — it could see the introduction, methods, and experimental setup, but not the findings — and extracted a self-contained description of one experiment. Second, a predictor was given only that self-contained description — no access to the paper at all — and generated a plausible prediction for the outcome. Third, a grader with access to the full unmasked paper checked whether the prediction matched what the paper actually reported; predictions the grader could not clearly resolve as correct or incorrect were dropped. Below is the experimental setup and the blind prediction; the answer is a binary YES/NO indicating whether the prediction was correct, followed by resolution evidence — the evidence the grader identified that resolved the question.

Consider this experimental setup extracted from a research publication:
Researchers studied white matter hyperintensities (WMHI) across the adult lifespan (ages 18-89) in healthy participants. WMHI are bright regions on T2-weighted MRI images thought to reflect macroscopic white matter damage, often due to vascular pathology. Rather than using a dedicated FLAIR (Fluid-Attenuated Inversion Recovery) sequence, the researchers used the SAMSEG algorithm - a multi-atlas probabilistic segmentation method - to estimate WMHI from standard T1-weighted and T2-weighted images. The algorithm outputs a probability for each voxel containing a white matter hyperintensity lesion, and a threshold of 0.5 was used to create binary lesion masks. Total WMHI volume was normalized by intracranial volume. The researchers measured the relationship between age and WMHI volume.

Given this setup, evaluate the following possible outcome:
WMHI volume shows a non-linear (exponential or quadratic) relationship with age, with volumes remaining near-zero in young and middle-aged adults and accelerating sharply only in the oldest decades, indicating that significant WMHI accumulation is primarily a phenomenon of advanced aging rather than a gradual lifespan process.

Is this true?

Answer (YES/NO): YES